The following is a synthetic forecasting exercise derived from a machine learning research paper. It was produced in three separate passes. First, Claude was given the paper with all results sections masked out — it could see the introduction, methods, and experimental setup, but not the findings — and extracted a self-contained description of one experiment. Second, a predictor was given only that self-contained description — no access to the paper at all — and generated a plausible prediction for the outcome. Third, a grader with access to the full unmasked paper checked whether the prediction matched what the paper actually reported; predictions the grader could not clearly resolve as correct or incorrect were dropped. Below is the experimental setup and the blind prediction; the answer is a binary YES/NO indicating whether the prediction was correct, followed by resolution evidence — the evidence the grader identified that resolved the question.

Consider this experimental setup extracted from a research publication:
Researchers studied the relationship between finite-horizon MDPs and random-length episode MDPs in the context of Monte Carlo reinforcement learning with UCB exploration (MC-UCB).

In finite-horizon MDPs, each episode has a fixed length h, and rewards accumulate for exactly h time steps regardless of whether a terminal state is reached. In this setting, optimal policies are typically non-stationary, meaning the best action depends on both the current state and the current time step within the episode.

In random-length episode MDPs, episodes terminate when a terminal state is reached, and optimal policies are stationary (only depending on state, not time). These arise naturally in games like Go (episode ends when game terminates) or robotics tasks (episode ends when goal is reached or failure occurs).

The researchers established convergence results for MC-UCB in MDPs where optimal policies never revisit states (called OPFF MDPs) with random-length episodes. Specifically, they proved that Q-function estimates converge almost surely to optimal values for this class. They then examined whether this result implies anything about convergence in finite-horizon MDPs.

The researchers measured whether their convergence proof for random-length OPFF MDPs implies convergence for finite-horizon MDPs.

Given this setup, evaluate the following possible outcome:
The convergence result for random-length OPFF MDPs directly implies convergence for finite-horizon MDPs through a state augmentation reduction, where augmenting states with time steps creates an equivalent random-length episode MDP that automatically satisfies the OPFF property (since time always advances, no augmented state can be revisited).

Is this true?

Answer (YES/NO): YES